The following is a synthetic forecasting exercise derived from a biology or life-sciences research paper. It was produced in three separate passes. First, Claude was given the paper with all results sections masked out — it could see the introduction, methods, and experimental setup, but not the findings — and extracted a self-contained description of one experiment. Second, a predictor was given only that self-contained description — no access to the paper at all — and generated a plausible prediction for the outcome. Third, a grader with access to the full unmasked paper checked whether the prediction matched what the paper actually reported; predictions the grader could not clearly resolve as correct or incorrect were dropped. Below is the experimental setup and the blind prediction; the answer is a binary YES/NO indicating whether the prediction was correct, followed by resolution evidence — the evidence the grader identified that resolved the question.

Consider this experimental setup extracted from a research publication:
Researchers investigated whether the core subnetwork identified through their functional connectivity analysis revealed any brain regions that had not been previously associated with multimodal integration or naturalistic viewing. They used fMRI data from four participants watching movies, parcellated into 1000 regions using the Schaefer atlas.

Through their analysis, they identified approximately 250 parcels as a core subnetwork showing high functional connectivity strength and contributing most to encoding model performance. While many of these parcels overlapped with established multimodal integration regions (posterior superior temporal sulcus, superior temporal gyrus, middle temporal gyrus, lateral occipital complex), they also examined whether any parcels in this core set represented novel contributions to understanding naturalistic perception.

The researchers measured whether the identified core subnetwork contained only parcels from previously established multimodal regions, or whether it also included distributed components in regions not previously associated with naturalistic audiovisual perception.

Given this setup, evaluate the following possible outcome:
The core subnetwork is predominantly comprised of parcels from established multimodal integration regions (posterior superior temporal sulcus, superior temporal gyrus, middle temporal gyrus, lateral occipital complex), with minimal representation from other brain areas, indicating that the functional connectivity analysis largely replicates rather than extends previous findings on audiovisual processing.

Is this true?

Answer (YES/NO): NO